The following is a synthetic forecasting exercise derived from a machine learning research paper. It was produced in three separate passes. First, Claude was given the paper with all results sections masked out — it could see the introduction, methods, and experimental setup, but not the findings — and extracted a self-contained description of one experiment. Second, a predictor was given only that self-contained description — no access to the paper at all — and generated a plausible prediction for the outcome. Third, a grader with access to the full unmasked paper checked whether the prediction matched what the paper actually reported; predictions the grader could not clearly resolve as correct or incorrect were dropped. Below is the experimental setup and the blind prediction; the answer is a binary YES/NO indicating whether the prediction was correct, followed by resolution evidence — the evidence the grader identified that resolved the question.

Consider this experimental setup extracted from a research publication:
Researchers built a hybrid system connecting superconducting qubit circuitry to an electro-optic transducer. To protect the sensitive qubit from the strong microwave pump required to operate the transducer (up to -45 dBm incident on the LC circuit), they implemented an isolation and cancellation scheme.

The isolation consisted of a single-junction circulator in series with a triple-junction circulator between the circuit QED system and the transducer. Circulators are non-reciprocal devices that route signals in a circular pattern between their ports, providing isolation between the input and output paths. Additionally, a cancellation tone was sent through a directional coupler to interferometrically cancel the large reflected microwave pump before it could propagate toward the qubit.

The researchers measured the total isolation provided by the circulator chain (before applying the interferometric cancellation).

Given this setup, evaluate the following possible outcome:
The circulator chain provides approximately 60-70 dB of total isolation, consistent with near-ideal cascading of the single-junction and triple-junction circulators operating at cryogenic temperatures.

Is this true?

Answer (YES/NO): YES